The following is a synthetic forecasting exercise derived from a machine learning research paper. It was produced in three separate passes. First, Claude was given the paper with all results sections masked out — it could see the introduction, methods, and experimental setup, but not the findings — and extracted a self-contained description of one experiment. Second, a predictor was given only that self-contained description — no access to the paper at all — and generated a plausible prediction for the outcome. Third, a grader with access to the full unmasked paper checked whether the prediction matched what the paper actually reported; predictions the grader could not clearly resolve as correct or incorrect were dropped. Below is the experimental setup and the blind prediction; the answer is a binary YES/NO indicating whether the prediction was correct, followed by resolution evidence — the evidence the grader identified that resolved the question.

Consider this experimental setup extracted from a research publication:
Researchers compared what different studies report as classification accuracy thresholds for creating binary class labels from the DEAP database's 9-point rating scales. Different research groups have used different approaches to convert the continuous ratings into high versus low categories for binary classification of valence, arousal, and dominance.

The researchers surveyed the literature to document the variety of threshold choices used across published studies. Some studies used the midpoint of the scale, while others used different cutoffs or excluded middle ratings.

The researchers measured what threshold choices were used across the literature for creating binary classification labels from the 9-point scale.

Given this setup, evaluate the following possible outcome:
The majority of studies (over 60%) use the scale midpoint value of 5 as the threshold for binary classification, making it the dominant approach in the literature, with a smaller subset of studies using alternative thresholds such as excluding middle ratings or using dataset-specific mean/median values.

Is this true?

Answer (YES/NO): NO